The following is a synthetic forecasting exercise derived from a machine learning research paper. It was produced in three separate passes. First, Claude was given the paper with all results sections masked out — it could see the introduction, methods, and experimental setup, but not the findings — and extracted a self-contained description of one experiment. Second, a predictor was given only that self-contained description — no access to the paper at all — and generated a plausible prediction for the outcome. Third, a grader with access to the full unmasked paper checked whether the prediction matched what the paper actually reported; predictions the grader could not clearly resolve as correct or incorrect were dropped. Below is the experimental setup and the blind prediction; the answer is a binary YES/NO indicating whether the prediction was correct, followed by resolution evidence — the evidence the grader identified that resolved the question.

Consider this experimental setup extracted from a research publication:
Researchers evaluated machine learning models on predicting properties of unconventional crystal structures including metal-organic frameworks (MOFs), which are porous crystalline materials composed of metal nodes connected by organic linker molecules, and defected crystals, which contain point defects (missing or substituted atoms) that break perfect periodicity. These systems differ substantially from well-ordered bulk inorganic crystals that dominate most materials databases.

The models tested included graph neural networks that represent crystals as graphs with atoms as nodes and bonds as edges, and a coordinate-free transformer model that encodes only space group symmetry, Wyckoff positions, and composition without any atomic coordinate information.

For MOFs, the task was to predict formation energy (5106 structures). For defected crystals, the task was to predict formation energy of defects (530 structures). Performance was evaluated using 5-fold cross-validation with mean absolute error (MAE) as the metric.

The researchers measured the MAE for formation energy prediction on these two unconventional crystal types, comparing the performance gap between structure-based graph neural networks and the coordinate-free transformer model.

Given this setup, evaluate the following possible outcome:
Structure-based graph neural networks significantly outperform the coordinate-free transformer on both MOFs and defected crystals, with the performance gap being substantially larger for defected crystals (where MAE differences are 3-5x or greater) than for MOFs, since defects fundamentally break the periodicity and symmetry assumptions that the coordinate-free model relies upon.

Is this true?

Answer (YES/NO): NO